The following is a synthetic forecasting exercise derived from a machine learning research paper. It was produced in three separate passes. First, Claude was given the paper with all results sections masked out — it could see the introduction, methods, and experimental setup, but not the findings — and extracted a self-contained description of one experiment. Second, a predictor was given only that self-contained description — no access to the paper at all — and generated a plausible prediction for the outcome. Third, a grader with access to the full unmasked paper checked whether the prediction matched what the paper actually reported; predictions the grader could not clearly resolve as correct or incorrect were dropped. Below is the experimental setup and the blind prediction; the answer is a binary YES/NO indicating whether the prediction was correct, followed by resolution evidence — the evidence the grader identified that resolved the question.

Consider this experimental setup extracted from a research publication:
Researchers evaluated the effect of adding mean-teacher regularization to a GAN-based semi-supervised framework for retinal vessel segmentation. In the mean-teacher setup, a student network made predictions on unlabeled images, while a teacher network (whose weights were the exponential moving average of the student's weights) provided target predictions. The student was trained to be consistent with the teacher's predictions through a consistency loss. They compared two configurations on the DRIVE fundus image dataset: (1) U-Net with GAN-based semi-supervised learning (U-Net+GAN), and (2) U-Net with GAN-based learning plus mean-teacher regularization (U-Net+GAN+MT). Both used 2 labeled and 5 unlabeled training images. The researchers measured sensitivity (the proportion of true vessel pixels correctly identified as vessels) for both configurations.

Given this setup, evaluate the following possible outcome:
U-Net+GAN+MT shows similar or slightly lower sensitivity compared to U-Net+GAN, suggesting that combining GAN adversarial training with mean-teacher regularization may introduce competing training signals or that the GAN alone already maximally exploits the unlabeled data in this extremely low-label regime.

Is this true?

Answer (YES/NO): NO